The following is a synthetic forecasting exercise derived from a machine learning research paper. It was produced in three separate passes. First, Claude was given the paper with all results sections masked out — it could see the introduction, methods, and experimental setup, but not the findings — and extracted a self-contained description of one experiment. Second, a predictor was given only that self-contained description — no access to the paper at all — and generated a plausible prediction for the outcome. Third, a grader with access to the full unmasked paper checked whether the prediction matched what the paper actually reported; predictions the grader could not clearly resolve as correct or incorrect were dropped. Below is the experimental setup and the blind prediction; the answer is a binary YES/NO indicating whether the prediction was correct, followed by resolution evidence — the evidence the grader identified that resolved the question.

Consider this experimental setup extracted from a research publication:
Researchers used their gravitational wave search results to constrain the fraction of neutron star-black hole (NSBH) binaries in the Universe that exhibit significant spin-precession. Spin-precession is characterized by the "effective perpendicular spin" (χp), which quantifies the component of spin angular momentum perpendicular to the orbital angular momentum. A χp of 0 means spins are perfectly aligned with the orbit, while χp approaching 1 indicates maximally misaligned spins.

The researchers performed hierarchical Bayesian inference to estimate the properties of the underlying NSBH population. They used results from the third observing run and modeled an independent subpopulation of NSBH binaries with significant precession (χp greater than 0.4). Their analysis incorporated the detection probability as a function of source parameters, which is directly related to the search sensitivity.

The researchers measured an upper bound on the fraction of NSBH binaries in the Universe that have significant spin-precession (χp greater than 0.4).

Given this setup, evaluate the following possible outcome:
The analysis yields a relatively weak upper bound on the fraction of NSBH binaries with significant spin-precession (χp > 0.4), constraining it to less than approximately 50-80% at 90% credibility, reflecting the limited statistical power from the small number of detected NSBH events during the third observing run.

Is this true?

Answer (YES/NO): NO